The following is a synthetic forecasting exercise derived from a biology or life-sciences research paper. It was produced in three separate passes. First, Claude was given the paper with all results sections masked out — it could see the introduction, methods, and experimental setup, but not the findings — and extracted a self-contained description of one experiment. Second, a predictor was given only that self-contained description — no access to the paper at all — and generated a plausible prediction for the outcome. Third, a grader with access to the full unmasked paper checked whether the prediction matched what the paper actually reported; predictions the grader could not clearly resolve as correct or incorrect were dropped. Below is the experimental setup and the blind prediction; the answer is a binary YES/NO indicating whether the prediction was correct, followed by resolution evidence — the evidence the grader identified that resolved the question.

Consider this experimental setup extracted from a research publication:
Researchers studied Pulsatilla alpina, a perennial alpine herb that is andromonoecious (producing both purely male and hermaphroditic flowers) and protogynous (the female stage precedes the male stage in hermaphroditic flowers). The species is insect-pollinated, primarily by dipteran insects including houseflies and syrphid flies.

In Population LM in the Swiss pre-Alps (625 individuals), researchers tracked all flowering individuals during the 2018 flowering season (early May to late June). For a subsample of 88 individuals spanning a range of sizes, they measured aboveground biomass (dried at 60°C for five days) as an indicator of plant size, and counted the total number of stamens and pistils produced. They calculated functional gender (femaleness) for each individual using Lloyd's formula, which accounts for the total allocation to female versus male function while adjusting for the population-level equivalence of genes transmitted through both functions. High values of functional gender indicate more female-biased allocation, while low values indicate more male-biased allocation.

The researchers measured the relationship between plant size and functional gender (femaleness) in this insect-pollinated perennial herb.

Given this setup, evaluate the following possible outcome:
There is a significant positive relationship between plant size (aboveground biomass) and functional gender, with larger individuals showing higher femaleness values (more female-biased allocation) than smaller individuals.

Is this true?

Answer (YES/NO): YES